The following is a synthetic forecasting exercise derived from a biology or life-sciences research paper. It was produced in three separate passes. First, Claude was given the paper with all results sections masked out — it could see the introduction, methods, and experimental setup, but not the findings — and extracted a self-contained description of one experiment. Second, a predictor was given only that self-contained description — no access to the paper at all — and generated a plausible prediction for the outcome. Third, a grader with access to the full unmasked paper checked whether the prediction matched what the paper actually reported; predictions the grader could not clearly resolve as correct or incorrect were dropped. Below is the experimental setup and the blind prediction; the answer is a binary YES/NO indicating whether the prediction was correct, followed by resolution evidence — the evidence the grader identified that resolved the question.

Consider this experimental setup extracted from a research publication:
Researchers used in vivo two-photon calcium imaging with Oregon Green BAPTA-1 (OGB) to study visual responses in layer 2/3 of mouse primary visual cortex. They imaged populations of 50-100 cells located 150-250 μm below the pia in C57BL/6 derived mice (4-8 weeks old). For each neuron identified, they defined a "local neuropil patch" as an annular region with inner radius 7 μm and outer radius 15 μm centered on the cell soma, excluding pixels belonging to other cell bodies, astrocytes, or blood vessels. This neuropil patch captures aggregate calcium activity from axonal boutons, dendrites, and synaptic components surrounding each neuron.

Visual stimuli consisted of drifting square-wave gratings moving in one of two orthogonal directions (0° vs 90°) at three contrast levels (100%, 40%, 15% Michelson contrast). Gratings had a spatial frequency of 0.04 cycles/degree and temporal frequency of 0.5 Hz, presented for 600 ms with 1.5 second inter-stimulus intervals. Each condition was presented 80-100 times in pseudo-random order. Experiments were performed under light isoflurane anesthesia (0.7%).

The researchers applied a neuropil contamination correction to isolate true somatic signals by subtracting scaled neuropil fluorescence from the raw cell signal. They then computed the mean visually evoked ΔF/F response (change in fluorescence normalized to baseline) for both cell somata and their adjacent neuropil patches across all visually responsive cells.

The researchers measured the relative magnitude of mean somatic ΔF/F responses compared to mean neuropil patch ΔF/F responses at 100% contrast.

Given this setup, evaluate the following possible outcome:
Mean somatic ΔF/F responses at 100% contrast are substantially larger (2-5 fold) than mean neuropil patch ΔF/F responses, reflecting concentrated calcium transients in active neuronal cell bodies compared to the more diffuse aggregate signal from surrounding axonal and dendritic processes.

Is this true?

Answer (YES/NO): NO